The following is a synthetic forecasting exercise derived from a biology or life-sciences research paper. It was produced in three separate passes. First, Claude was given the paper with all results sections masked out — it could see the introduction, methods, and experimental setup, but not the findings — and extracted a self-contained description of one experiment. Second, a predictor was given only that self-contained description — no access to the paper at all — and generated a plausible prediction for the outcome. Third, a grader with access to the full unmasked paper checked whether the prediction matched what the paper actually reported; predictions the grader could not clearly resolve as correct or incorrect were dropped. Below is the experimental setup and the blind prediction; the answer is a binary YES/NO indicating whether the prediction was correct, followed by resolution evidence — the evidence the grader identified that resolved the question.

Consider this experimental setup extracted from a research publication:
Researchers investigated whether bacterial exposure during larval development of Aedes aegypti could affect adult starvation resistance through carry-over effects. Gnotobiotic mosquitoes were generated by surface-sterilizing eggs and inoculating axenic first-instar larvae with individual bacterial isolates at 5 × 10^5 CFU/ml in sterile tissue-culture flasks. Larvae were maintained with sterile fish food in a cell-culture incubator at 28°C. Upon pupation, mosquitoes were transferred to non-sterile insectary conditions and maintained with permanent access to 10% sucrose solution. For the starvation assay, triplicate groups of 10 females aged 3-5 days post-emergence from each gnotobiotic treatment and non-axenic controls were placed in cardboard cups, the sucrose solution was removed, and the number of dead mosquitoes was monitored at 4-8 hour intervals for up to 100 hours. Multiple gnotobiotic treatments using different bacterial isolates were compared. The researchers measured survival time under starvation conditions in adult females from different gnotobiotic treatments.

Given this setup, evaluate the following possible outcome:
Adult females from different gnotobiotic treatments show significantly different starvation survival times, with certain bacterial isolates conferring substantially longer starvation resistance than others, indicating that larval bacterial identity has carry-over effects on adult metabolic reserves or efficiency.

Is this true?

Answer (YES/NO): YES